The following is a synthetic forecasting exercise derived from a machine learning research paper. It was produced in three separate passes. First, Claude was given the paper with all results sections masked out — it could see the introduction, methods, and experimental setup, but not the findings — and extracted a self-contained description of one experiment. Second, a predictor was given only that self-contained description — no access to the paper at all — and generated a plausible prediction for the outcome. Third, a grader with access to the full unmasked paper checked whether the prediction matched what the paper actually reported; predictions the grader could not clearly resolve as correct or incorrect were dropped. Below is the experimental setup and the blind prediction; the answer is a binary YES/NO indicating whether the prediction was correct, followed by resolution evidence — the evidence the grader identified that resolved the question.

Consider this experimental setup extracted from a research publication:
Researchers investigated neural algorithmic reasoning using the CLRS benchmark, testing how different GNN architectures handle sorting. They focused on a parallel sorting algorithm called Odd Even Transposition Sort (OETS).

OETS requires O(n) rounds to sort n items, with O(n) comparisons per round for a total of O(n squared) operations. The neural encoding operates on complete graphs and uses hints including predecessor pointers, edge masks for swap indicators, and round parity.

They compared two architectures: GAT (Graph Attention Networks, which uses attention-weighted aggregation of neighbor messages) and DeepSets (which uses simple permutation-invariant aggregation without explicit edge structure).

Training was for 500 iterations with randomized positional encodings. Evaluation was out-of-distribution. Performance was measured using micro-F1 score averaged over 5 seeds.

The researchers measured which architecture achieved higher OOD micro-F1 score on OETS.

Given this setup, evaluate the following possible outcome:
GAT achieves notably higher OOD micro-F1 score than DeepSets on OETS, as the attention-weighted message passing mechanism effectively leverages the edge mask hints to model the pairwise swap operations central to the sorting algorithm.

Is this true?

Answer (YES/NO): NO